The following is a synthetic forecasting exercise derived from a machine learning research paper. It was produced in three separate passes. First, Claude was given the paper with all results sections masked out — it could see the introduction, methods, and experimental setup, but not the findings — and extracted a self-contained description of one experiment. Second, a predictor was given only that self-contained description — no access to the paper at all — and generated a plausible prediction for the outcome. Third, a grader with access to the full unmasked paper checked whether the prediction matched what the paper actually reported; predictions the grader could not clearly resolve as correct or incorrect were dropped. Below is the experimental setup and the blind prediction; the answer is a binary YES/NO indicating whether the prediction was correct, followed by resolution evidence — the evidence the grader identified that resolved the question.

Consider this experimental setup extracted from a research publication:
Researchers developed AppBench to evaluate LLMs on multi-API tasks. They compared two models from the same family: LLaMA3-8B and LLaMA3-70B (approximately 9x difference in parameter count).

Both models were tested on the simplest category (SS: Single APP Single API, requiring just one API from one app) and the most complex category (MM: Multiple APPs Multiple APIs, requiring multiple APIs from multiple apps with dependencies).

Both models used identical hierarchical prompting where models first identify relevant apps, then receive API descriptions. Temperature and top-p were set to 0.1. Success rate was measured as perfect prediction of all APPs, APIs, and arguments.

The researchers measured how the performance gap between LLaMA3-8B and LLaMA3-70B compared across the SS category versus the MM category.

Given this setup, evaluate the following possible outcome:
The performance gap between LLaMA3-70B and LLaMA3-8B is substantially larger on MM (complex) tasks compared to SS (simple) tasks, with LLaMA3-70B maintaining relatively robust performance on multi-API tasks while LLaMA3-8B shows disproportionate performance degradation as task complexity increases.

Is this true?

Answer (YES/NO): NO